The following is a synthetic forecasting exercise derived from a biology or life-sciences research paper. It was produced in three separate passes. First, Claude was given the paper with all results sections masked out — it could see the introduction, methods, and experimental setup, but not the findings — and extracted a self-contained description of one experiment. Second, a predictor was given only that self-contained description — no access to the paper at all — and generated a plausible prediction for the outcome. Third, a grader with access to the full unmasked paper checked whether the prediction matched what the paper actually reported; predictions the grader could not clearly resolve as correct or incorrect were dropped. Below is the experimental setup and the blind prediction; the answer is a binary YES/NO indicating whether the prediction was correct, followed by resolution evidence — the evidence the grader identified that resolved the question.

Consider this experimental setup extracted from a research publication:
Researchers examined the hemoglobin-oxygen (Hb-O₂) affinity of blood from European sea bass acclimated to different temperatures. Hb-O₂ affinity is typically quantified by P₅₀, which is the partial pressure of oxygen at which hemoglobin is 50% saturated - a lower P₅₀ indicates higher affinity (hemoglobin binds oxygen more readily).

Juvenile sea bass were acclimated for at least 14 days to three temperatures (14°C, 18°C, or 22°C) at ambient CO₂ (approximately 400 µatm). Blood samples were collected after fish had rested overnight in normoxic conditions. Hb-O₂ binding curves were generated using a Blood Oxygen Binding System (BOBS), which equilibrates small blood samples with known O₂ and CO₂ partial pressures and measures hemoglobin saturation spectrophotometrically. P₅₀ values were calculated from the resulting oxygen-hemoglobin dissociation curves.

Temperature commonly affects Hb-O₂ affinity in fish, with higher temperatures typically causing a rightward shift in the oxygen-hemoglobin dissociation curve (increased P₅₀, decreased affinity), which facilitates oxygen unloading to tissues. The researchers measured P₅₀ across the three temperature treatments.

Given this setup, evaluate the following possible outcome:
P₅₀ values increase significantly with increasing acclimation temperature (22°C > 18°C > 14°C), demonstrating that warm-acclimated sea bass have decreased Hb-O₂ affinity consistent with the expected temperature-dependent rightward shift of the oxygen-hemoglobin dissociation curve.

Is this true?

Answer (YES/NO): NO